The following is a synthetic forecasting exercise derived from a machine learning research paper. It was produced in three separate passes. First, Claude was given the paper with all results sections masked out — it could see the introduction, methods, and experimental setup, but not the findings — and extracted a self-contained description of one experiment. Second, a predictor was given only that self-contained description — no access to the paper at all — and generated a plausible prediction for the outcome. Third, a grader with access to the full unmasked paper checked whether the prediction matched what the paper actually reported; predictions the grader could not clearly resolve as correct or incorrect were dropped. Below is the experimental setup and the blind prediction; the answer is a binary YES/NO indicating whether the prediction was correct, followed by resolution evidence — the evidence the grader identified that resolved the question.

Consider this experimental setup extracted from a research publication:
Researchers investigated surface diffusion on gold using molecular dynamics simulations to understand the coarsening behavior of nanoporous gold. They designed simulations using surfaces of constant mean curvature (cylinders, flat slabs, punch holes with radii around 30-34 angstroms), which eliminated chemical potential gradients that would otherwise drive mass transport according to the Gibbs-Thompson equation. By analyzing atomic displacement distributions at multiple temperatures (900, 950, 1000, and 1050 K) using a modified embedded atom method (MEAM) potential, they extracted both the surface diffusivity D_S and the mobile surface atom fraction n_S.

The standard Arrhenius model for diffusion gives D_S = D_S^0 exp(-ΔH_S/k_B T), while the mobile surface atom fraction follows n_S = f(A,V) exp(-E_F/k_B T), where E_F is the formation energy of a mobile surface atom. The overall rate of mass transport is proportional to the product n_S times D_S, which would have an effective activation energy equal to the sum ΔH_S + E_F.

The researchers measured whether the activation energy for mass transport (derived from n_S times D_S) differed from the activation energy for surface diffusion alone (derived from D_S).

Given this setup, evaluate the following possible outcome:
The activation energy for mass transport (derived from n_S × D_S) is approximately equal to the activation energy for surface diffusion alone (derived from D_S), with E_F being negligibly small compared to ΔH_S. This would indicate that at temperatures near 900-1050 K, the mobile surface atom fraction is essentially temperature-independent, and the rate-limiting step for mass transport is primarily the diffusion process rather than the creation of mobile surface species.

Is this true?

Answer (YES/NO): NO